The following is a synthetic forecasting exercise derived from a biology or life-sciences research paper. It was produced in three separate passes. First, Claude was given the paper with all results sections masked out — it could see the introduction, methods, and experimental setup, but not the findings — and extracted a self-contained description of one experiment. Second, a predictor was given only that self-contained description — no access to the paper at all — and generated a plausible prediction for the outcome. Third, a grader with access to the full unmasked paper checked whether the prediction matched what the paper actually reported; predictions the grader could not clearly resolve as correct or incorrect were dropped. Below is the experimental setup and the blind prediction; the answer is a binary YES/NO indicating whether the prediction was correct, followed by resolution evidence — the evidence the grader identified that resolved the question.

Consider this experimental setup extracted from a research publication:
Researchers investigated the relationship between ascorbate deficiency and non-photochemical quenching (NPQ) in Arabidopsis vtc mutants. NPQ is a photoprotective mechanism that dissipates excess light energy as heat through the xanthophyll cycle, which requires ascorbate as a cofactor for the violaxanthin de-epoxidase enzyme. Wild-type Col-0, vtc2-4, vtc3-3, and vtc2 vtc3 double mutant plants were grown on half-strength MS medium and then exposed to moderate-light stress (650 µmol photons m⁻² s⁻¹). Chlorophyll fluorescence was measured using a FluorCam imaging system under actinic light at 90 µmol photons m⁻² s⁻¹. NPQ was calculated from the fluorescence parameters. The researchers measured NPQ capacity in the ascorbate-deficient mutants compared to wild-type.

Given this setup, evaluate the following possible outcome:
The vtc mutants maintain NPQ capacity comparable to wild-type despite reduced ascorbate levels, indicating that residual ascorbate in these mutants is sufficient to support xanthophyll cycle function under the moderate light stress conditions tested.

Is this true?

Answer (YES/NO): NO